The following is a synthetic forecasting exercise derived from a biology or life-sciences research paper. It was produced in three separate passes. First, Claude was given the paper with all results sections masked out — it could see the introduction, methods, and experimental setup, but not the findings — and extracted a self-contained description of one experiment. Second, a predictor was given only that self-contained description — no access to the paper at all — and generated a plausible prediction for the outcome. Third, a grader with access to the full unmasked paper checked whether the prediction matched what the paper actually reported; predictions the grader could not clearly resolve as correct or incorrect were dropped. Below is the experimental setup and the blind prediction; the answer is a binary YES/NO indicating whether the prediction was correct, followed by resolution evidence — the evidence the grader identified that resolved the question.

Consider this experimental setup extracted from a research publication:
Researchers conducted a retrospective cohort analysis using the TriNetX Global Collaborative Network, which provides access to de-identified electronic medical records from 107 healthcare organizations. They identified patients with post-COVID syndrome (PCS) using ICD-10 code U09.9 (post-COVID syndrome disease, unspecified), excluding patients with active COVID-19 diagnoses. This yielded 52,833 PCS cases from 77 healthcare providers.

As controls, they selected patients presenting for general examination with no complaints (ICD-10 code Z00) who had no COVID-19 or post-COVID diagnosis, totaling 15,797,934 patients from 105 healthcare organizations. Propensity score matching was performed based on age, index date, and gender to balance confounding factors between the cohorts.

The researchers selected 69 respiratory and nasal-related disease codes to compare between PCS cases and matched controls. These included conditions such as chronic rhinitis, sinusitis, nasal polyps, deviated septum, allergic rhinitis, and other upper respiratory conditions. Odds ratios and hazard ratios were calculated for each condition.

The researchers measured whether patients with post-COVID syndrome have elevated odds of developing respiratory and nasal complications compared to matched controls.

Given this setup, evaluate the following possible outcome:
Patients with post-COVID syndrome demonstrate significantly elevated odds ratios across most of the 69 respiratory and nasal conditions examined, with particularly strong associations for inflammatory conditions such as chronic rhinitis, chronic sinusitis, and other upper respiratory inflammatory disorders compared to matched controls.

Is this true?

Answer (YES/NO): NO